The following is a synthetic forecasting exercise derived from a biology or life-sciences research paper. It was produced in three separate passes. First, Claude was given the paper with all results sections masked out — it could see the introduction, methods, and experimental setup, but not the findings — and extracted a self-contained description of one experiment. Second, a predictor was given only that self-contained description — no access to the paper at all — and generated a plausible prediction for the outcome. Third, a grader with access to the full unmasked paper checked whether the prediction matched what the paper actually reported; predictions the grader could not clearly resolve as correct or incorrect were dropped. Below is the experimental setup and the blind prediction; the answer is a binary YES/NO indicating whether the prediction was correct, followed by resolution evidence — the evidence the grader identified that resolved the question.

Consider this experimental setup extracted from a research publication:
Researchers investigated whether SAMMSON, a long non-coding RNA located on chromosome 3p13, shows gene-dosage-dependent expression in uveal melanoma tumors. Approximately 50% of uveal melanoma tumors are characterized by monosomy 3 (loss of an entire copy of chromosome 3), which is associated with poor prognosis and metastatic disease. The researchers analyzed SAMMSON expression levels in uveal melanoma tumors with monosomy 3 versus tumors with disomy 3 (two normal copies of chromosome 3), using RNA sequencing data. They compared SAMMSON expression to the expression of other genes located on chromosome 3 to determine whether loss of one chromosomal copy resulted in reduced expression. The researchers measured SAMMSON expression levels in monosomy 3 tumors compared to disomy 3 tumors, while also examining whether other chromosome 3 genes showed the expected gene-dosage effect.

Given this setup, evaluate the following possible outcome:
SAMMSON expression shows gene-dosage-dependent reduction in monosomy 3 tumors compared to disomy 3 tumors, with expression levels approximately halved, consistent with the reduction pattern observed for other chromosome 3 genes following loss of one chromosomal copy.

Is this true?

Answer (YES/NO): NO